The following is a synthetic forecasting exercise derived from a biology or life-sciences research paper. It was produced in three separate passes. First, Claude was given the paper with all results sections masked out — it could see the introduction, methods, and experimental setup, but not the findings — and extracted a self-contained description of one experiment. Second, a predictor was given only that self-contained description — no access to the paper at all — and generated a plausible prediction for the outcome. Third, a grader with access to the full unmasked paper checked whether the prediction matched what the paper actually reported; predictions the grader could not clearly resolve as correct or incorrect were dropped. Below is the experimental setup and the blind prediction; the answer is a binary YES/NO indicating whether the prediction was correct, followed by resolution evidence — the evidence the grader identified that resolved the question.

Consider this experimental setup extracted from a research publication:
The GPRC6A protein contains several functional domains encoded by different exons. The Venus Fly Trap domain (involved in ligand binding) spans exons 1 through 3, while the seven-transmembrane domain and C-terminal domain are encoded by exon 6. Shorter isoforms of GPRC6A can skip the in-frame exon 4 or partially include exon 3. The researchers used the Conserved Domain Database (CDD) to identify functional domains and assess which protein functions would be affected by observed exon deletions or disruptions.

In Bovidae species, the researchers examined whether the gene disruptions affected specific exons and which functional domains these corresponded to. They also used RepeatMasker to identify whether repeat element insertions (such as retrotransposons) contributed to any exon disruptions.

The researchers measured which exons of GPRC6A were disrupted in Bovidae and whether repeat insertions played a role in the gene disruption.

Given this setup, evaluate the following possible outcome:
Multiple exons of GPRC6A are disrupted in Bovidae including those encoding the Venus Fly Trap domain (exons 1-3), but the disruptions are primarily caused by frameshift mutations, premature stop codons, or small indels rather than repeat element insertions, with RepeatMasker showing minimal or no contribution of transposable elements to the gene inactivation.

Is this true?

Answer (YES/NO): NO